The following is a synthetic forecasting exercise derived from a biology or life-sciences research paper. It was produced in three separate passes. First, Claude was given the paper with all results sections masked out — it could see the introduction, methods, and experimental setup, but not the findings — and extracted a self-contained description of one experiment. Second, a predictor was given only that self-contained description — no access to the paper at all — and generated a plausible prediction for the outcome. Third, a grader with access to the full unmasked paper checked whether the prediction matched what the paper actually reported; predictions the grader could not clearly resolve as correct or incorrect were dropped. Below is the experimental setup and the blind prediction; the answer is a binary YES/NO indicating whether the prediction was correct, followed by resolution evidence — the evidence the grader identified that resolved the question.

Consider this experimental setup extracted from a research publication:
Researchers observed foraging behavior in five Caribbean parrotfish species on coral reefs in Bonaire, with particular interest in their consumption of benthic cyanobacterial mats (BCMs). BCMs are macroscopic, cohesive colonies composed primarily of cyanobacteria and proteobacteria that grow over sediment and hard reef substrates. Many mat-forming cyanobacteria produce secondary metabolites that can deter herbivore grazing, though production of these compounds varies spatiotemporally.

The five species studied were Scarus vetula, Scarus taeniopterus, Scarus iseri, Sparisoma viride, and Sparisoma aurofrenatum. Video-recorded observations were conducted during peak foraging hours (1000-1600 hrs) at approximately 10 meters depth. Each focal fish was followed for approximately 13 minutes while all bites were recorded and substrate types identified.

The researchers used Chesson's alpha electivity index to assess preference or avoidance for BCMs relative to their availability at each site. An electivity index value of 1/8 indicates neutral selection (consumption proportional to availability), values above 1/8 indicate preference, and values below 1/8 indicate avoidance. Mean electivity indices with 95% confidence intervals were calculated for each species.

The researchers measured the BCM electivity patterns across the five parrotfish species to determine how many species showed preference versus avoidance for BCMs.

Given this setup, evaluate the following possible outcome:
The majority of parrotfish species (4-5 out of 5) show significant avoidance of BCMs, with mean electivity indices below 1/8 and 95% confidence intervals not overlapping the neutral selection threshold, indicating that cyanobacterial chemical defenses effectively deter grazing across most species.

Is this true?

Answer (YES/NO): NO